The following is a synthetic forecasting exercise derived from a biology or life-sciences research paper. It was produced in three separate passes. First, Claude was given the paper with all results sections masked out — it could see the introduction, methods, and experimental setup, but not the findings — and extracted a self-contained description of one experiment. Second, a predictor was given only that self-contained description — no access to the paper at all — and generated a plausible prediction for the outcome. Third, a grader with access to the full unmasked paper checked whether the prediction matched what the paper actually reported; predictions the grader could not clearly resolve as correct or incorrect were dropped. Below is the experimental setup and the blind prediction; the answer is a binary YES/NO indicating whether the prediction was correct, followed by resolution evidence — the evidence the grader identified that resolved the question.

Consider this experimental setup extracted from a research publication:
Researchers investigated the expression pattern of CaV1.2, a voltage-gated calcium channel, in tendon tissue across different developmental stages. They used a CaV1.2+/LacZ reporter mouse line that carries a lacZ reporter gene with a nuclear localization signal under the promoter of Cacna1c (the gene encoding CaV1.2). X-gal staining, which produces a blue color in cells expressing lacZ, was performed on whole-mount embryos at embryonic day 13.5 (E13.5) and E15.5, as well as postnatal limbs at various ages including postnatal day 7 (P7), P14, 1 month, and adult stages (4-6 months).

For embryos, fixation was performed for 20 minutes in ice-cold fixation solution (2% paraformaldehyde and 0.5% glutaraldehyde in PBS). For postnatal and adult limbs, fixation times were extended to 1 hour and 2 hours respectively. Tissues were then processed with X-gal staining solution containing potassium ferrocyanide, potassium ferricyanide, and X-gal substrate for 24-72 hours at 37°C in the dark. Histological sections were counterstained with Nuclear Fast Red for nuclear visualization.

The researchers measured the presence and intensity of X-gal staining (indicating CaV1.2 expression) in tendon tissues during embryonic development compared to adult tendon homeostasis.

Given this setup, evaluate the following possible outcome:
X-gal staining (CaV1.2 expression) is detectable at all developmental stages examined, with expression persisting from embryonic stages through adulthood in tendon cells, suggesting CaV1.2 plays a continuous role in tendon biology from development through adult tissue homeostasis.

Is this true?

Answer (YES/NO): NO